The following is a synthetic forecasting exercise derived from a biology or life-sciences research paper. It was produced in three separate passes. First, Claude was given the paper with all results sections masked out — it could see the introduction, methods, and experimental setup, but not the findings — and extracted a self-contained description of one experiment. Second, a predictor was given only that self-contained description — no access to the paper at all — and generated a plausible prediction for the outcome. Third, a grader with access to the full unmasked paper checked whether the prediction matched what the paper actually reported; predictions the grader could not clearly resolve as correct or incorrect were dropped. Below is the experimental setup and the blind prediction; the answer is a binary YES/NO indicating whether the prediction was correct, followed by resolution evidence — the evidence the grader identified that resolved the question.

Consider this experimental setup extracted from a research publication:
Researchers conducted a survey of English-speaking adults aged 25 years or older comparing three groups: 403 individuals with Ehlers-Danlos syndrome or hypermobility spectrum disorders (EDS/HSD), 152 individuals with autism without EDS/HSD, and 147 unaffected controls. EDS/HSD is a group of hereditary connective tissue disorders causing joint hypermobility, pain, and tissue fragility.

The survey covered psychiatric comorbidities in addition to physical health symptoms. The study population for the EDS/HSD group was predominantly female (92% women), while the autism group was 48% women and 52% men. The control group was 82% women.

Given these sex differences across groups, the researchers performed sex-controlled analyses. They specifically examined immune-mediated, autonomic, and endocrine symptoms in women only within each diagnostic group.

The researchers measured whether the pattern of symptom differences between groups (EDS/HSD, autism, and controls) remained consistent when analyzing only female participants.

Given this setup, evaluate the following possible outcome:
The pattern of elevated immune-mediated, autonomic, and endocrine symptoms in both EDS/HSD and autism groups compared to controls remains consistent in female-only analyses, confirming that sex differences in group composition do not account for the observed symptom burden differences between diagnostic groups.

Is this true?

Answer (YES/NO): YES